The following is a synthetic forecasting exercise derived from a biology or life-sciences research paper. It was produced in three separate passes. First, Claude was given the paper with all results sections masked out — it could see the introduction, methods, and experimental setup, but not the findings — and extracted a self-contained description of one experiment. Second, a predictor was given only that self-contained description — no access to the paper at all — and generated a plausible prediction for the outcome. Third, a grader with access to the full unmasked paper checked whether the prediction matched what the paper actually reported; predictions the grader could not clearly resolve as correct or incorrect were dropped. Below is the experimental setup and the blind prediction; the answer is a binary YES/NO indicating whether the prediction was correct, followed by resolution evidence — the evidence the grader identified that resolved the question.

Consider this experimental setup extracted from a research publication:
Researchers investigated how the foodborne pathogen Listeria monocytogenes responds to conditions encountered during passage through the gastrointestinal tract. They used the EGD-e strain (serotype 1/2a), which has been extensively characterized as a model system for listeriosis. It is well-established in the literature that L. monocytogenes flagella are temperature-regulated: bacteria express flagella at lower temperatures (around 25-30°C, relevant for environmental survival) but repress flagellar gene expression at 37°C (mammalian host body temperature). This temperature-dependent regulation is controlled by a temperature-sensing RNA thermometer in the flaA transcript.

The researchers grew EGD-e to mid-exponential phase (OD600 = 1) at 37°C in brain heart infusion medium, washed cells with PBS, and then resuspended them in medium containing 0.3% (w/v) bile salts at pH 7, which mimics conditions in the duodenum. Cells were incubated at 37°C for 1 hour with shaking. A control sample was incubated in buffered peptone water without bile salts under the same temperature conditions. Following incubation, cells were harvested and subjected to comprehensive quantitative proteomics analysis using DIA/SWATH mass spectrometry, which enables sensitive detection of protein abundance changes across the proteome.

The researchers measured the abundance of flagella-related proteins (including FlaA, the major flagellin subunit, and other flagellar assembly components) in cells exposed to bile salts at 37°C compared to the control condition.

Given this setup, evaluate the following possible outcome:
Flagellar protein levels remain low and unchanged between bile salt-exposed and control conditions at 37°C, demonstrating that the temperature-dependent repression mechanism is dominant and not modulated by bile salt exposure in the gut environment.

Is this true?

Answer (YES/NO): NO